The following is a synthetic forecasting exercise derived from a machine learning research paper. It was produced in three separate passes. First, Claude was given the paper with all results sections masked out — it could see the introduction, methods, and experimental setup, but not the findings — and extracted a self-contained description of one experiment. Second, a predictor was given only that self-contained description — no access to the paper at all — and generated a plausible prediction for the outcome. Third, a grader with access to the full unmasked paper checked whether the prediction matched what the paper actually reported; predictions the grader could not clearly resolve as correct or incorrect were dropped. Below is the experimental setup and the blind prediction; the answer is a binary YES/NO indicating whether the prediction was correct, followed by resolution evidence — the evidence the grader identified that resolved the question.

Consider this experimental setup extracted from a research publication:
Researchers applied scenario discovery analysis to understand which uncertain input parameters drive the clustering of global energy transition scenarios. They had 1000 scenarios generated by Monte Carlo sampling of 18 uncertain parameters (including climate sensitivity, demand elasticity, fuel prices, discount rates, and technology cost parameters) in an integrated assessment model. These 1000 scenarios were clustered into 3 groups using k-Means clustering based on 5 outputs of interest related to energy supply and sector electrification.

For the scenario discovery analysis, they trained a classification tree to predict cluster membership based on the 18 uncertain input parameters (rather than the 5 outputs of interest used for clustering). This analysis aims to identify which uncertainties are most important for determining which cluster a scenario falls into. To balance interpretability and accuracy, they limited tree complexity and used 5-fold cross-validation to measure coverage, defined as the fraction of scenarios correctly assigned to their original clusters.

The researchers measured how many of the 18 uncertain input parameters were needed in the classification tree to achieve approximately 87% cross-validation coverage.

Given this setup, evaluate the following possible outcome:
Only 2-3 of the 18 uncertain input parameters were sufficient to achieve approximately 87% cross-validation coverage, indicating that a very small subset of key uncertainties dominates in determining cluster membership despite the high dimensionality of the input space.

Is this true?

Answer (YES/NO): YES